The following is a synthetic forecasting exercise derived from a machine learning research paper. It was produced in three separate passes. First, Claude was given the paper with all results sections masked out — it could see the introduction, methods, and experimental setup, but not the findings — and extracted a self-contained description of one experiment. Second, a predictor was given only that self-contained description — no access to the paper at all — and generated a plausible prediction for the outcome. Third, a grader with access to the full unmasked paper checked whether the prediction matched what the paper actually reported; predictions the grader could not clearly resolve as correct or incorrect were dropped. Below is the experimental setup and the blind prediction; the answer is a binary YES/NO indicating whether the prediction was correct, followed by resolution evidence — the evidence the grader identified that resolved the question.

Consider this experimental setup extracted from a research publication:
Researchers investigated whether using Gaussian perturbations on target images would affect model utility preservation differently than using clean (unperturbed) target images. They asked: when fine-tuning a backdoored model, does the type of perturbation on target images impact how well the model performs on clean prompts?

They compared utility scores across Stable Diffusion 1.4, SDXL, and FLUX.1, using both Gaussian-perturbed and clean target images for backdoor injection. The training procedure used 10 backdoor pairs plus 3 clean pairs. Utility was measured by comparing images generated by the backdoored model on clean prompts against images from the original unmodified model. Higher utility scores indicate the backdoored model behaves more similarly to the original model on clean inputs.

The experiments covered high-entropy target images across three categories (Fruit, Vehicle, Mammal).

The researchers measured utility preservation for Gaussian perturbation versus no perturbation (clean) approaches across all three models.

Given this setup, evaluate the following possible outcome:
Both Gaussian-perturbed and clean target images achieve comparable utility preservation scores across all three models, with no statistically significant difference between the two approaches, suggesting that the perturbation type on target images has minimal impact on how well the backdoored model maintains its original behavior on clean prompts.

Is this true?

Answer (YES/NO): NO